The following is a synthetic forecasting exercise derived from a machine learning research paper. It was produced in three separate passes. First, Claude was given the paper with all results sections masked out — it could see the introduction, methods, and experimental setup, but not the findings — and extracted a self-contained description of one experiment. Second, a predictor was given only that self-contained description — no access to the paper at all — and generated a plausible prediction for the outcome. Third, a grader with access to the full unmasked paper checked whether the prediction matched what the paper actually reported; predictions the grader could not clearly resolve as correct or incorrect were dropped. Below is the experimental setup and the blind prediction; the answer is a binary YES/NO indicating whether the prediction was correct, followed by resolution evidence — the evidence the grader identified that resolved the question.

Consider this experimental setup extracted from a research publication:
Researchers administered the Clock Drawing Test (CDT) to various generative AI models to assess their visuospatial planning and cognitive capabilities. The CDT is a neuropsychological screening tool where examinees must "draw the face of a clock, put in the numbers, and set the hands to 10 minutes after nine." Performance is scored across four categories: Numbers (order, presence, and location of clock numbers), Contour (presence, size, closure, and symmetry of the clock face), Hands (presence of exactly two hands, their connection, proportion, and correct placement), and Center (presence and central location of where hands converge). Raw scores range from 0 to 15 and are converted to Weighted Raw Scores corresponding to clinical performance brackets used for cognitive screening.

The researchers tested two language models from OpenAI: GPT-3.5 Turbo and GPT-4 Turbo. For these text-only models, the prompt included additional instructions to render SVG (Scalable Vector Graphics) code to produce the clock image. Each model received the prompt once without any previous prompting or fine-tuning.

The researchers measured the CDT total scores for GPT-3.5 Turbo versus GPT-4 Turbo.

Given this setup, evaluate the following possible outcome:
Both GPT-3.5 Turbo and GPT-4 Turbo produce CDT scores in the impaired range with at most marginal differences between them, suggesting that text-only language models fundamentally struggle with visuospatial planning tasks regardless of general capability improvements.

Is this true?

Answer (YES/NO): NO